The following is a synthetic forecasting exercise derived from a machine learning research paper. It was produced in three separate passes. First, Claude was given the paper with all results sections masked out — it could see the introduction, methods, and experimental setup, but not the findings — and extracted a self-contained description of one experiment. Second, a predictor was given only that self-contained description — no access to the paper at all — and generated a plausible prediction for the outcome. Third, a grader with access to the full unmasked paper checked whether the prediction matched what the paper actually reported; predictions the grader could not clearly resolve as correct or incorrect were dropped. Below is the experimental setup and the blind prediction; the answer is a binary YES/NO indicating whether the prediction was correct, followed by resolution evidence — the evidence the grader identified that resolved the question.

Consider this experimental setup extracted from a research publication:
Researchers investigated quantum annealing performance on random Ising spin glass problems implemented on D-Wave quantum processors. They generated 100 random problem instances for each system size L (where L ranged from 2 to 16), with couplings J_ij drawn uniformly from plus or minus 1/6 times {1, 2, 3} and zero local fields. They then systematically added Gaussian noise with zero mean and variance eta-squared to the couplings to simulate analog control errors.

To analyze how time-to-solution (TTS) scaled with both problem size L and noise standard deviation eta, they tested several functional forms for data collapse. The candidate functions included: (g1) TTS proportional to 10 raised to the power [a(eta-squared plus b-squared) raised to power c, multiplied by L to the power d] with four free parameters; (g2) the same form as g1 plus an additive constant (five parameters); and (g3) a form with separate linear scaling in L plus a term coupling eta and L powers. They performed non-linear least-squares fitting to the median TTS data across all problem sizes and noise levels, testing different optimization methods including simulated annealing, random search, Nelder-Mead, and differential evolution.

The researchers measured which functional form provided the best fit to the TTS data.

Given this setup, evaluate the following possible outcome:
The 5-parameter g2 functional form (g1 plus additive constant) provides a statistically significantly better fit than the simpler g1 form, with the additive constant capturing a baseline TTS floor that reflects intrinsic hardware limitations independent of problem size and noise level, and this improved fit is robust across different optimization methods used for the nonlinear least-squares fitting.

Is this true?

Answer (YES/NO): NO